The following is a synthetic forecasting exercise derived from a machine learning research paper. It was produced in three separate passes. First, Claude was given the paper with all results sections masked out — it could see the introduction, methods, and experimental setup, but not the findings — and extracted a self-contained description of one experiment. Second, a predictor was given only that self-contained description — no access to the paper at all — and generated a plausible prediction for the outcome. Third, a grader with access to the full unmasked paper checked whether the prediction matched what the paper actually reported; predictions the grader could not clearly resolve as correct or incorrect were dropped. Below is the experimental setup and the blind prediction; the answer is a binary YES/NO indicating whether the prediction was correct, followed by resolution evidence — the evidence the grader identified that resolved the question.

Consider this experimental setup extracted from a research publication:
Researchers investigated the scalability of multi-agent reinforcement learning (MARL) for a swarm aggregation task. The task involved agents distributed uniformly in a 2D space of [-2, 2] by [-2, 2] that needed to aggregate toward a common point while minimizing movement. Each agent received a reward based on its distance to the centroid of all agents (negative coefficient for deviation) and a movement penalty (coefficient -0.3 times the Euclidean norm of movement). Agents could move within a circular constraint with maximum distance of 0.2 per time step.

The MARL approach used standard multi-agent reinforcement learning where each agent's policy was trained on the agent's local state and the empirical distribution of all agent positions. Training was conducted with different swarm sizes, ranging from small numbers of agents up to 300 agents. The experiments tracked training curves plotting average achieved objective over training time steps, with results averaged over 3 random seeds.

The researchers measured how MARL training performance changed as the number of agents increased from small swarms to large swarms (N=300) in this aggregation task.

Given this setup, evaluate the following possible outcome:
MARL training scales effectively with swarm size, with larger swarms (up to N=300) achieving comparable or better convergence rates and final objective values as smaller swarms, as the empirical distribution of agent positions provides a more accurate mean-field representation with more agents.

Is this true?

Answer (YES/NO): NO